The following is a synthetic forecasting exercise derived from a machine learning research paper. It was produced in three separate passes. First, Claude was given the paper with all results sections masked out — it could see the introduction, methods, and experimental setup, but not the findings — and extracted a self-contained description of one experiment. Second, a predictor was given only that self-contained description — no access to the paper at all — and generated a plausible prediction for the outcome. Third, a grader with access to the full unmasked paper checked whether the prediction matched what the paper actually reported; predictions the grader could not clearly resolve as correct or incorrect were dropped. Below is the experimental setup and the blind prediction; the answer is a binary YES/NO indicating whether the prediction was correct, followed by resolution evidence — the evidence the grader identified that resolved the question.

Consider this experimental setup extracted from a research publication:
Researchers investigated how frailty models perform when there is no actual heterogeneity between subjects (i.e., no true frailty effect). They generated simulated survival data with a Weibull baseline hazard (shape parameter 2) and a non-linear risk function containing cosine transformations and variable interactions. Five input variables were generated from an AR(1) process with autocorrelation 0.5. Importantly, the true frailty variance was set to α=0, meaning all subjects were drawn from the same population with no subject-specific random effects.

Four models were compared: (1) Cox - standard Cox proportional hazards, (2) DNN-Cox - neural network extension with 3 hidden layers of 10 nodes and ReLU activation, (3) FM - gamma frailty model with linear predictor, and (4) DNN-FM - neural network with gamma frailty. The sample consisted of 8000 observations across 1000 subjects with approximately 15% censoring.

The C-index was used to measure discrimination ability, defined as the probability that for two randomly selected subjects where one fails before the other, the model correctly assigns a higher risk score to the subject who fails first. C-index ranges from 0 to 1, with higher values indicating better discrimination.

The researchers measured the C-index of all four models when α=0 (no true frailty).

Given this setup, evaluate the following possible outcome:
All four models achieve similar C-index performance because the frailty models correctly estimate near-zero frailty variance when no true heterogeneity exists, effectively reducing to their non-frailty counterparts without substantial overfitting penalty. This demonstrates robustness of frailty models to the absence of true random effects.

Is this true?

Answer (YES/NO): NO